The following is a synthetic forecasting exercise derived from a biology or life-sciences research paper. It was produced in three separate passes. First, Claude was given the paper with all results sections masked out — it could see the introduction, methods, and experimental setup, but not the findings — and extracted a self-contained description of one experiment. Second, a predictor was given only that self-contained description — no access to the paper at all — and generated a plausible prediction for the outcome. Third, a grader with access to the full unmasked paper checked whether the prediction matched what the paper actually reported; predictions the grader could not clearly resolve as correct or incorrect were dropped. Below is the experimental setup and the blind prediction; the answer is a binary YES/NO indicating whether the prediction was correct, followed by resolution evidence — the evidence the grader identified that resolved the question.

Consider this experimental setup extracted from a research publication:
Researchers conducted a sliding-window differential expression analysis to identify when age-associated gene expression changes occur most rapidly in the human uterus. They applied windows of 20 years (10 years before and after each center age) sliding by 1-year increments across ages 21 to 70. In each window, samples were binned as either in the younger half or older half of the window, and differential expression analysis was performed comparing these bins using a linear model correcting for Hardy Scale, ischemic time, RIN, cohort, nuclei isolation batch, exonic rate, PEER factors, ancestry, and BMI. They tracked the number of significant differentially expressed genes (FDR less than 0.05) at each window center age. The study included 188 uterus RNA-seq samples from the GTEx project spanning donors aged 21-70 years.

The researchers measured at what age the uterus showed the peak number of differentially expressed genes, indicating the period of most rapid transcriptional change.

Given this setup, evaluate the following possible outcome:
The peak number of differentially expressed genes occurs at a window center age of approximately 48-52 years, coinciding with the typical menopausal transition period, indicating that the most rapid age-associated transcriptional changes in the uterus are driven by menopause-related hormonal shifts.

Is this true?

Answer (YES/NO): YES